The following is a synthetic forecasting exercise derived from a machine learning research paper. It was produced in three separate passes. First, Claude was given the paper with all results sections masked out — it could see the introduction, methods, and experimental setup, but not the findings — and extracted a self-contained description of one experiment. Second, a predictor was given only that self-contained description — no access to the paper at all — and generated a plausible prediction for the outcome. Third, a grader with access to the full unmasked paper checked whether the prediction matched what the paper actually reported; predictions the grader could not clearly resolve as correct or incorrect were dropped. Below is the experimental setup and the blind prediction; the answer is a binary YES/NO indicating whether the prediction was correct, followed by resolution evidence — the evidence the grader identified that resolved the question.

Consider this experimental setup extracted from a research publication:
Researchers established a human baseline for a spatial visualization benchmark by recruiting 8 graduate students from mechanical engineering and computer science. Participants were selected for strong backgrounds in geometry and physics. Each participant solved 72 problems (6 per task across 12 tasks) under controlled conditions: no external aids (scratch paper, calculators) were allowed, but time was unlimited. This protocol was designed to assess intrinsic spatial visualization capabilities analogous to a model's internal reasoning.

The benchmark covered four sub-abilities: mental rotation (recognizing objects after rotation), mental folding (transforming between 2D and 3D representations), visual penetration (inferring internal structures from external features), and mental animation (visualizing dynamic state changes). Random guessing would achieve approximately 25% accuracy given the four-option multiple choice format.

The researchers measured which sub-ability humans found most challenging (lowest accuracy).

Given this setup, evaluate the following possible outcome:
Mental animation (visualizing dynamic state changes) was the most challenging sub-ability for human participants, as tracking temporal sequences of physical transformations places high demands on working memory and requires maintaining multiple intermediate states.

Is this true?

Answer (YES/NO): NO